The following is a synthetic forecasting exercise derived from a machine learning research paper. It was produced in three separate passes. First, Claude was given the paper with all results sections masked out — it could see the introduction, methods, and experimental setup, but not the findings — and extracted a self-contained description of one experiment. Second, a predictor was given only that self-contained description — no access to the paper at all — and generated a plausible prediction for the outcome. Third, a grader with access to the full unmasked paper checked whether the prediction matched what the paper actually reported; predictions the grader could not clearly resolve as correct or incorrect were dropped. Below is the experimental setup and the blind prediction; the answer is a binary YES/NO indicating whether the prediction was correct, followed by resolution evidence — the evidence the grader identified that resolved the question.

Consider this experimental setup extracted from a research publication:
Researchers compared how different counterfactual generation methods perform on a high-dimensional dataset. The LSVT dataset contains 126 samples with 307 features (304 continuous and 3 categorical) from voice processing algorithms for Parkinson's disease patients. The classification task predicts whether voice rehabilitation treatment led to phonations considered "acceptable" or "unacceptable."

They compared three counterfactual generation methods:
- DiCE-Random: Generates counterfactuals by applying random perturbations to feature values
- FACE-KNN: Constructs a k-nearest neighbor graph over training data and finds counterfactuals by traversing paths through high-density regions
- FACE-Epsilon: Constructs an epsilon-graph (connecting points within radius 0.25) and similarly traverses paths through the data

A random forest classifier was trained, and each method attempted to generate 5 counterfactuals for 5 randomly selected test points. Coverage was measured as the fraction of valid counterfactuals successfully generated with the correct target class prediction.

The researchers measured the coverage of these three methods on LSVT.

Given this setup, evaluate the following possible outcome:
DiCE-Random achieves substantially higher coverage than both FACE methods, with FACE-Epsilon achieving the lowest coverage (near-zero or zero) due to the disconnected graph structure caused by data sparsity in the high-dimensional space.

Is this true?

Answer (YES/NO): NO